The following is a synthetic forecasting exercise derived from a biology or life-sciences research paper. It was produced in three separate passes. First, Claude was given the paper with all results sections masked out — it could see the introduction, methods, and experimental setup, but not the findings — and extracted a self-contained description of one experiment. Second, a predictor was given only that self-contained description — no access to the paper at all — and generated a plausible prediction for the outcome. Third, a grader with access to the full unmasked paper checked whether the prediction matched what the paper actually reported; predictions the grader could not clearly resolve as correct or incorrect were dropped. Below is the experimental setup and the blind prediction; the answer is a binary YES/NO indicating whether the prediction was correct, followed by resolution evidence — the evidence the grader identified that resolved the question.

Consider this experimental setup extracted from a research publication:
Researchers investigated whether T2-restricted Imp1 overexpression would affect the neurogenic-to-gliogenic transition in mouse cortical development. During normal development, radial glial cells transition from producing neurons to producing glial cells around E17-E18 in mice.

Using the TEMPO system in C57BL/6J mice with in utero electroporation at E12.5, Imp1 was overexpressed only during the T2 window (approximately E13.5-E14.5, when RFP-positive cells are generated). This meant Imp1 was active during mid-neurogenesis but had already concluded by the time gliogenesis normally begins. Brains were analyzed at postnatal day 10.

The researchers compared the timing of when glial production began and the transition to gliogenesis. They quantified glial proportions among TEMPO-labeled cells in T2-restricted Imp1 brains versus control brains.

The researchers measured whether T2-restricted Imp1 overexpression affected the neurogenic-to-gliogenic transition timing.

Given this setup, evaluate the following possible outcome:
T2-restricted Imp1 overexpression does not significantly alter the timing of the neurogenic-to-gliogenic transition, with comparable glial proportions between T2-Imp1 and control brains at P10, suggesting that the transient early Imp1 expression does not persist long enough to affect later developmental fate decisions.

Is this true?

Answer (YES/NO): YES